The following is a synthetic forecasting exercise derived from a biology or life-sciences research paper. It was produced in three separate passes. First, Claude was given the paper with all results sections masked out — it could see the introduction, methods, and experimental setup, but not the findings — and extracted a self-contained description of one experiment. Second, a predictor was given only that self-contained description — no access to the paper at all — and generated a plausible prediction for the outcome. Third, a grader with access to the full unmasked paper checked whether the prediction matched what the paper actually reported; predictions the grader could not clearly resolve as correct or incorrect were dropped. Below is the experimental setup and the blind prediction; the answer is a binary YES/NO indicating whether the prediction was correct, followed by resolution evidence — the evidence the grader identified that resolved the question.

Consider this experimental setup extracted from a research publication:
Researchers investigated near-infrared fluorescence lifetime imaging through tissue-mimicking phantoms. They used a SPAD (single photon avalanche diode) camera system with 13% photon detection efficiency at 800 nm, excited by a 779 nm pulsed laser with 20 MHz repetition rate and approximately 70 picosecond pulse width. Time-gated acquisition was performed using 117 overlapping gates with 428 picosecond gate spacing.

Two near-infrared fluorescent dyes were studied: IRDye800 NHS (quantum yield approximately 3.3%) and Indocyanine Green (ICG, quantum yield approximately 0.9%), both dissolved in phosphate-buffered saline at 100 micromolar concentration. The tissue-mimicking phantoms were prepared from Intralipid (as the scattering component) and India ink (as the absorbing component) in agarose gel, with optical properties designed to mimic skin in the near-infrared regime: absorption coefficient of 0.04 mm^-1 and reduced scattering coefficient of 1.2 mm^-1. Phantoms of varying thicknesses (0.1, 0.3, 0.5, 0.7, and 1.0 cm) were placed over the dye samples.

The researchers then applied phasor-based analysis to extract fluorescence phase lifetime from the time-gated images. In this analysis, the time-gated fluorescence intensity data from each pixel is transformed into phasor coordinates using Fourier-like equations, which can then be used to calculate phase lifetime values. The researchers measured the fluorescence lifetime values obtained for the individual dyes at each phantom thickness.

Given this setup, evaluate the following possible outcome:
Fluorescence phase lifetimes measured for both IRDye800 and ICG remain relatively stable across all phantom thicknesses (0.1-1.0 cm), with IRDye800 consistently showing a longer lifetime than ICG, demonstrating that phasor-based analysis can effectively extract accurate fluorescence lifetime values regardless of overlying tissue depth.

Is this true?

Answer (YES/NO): YES